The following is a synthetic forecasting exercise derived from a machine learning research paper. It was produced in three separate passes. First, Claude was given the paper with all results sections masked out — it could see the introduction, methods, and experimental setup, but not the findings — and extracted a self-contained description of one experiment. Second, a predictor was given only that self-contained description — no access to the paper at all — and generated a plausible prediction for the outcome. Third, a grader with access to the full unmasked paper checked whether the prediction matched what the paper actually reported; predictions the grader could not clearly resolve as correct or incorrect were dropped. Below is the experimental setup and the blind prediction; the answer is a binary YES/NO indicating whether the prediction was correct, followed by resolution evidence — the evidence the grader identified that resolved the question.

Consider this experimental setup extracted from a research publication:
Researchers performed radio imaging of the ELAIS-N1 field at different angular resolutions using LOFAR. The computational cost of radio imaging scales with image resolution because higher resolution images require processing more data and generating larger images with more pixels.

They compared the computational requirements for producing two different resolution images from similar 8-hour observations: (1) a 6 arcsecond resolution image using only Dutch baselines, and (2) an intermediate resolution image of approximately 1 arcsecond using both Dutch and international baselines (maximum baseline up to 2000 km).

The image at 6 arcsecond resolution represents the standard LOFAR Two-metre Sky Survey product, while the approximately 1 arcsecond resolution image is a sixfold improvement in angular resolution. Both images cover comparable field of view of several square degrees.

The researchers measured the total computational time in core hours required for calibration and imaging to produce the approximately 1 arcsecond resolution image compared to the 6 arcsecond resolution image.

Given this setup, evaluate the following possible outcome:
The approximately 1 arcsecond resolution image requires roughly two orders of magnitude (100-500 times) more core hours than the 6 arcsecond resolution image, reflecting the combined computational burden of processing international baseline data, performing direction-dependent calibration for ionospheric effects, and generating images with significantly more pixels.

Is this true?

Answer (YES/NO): NO